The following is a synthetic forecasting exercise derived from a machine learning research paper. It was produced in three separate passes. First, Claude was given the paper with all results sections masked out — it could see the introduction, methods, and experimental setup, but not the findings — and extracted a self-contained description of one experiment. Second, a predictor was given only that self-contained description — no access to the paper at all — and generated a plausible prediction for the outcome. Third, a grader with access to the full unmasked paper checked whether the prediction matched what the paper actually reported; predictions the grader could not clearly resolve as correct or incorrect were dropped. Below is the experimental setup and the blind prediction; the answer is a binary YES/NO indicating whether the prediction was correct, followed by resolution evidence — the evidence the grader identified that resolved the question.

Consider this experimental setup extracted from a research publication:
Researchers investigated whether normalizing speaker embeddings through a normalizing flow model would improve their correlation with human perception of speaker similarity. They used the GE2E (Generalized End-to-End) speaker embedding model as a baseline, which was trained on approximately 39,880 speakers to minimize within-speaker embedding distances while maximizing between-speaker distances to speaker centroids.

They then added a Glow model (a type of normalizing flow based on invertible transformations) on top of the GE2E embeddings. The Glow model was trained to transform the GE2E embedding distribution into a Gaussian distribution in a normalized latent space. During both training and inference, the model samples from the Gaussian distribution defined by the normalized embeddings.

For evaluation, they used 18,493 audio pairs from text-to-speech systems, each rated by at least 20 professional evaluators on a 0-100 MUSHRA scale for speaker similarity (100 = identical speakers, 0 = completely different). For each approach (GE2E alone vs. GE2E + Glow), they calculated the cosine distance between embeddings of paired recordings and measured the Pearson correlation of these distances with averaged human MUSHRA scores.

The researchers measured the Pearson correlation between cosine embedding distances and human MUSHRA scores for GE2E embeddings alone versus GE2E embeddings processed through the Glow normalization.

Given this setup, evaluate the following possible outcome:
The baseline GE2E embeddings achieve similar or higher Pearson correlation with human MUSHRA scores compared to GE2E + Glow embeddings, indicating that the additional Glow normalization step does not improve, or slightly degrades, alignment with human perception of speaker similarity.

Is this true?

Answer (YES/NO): YES